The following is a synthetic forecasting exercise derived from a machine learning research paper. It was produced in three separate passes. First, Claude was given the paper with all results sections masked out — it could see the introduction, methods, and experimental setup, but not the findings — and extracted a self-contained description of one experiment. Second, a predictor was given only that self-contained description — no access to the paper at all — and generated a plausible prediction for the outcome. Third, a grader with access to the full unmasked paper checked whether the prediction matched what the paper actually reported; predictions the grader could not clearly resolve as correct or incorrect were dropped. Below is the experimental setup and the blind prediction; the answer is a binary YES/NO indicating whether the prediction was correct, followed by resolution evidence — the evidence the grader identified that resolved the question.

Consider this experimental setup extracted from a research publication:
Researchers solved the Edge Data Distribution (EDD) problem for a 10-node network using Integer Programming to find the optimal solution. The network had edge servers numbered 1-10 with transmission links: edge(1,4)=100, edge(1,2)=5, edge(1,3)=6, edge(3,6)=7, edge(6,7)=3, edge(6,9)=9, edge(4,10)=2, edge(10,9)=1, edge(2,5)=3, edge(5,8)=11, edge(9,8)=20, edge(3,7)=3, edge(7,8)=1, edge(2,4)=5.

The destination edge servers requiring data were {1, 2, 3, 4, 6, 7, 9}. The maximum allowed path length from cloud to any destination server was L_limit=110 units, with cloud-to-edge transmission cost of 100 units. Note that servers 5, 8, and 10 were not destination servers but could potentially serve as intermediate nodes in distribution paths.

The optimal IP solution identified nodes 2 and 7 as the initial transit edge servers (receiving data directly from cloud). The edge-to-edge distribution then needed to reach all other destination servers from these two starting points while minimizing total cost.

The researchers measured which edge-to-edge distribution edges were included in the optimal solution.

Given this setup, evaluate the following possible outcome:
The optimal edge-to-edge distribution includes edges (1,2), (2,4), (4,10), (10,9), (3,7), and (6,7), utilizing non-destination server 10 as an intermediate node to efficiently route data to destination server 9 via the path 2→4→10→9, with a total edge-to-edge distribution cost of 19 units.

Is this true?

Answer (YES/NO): YES